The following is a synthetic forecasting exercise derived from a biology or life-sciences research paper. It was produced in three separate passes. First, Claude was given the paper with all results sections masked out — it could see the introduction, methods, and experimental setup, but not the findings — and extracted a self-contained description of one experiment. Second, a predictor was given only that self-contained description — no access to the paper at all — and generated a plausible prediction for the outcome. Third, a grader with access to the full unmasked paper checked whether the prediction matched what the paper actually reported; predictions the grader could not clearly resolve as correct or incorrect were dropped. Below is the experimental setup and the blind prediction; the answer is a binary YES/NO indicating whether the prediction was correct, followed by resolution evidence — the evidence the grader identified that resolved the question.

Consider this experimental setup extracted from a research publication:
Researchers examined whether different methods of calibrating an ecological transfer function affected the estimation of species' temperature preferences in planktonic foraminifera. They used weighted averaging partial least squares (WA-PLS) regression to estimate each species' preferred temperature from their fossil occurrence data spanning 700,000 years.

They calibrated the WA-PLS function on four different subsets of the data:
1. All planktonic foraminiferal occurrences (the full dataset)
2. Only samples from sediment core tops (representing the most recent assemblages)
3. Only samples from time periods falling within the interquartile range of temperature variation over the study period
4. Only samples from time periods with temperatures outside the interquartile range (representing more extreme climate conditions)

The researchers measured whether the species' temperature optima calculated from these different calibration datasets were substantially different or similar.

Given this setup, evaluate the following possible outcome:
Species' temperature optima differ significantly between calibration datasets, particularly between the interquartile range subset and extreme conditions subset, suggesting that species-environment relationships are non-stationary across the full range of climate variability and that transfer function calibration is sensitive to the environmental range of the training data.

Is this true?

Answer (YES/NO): NO